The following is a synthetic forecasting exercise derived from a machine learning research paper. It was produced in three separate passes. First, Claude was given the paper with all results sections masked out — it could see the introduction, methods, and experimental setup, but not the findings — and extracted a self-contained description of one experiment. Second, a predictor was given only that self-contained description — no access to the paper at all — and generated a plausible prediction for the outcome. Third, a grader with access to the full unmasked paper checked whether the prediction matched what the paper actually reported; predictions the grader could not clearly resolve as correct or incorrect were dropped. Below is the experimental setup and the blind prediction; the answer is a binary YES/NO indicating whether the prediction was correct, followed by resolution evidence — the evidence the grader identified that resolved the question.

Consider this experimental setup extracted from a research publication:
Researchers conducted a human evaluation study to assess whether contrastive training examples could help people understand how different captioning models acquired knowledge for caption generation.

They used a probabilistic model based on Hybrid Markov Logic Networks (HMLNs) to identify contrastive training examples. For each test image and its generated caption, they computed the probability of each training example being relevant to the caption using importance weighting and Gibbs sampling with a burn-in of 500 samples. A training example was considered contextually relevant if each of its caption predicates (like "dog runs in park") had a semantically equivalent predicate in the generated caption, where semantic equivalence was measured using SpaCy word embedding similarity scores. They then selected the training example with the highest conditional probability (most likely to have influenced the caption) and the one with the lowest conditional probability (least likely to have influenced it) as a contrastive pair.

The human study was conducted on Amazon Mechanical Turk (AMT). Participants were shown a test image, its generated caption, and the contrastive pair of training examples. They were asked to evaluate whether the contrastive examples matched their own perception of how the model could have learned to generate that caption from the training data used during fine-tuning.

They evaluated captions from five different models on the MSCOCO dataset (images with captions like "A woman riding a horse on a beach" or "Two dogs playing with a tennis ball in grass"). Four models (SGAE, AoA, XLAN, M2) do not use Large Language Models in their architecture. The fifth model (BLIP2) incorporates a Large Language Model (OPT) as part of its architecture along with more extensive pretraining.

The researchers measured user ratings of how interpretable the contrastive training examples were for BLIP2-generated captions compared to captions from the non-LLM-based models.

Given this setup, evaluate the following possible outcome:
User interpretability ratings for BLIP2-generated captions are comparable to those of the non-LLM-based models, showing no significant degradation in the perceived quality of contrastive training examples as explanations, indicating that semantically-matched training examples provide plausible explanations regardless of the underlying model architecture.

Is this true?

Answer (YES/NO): NO